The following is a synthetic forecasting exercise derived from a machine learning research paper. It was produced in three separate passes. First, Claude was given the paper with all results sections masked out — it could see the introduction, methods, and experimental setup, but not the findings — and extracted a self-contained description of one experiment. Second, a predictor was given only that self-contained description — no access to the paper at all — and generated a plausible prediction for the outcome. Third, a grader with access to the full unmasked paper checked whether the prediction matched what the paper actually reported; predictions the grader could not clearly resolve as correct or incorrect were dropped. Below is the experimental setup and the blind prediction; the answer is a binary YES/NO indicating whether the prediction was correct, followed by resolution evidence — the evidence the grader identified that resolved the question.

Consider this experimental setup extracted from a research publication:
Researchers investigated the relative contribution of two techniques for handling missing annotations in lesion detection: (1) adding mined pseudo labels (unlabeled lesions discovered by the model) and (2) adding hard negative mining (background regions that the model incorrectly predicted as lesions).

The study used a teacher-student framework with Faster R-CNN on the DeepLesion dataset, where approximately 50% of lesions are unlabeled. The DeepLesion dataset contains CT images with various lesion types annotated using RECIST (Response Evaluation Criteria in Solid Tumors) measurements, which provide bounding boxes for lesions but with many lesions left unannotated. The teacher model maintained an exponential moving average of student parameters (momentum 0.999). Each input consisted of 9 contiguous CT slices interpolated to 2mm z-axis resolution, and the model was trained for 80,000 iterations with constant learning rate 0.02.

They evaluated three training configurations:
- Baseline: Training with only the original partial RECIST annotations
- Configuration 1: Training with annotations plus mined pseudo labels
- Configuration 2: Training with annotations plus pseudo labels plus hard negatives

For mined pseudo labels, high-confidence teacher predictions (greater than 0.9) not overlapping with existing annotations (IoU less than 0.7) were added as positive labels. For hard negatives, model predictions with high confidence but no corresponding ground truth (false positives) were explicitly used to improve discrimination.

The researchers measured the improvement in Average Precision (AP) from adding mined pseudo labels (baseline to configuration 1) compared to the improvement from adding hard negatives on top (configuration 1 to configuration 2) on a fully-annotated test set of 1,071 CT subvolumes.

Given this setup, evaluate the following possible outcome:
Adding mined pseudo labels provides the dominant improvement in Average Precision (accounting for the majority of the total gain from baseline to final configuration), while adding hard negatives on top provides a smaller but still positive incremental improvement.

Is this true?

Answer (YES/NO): NO